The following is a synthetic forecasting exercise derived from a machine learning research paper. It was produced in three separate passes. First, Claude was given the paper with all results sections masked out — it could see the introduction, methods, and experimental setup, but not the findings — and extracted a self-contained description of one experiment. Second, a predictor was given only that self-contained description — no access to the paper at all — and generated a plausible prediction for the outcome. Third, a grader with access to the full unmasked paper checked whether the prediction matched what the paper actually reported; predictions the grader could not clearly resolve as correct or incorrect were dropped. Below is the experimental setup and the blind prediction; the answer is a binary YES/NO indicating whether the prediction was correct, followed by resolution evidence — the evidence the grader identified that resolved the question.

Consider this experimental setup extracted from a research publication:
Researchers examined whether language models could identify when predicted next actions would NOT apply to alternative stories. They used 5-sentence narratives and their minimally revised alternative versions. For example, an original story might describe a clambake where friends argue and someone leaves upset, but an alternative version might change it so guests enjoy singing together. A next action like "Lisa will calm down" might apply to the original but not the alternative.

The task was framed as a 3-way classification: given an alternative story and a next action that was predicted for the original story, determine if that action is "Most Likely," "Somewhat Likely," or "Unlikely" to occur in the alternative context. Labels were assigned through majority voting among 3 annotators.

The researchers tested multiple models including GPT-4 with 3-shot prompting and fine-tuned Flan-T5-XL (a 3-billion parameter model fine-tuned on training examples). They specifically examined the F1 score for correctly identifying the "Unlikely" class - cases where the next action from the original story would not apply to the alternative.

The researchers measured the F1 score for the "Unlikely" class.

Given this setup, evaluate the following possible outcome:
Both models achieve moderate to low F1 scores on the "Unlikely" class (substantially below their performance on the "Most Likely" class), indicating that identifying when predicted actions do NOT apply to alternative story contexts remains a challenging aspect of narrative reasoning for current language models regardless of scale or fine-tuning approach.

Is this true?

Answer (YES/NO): YES